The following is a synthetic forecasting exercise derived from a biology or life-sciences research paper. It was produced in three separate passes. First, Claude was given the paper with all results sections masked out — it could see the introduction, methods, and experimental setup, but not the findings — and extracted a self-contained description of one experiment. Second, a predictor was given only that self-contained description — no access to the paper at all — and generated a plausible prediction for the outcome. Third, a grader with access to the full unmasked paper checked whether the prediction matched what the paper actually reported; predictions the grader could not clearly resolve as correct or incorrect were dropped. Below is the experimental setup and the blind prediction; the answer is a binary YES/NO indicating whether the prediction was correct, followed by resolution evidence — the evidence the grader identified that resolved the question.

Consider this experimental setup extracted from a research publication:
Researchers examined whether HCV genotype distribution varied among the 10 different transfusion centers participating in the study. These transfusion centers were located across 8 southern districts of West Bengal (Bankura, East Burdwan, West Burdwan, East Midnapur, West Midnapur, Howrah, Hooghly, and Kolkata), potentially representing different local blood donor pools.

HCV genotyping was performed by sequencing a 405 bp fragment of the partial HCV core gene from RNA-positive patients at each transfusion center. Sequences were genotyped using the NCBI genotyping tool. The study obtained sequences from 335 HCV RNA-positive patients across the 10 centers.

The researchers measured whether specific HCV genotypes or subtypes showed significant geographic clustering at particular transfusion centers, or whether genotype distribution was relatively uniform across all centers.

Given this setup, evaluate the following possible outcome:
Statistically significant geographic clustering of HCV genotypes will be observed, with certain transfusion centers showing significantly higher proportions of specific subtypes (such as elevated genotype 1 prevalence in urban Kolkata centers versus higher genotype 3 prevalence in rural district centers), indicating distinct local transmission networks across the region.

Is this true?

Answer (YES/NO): NO